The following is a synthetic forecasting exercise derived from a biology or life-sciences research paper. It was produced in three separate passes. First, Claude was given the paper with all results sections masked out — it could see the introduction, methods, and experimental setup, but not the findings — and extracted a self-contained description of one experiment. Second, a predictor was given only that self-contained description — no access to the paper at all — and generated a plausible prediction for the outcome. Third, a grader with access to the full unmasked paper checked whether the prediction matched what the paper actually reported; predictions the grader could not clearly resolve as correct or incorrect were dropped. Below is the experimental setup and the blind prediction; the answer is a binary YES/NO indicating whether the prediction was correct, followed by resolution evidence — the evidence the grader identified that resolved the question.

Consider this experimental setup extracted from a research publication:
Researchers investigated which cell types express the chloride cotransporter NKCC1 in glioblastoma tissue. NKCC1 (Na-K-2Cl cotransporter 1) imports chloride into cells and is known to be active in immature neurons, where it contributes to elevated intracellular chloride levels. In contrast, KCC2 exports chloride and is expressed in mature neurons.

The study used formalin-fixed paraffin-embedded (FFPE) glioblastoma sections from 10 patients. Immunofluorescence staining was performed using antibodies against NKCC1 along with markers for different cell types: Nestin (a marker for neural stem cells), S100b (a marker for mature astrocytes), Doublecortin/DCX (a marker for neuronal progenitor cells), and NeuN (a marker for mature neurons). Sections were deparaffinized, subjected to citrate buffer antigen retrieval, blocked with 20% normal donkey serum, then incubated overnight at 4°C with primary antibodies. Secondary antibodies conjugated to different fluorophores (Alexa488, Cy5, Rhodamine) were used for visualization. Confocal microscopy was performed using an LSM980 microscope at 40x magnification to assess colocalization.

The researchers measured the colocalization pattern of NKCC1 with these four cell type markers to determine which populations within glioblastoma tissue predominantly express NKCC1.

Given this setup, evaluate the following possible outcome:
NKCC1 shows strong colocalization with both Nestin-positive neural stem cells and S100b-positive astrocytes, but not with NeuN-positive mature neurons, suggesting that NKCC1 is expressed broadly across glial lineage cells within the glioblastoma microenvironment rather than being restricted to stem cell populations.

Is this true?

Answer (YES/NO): NO